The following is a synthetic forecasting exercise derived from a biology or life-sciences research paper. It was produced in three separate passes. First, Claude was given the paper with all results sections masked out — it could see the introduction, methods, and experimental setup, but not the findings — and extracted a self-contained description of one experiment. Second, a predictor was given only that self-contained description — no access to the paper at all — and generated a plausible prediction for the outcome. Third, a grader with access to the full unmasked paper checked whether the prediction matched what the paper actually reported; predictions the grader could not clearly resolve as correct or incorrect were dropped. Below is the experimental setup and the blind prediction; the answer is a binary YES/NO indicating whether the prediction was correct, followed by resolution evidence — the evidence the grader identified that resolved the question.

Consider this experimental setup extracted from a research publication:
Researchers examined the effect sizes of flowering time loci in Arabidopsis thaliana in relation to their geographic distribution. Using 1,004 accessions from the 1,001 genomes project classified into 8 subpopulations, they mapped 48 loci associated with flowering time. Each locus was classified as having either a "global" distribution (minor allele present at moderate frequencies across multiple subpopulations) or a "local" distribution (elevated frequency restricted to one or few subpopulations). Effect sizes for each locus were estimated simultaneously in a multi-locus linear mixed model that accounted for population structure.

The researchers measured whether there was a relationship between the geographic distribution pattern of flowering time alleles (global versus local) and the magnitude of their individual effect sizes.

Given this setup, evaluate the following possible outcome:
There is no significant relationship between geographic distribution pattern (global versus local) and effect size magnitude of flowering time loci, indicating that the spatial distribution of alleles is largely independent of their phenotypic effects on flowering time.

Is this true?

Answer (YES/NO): NO